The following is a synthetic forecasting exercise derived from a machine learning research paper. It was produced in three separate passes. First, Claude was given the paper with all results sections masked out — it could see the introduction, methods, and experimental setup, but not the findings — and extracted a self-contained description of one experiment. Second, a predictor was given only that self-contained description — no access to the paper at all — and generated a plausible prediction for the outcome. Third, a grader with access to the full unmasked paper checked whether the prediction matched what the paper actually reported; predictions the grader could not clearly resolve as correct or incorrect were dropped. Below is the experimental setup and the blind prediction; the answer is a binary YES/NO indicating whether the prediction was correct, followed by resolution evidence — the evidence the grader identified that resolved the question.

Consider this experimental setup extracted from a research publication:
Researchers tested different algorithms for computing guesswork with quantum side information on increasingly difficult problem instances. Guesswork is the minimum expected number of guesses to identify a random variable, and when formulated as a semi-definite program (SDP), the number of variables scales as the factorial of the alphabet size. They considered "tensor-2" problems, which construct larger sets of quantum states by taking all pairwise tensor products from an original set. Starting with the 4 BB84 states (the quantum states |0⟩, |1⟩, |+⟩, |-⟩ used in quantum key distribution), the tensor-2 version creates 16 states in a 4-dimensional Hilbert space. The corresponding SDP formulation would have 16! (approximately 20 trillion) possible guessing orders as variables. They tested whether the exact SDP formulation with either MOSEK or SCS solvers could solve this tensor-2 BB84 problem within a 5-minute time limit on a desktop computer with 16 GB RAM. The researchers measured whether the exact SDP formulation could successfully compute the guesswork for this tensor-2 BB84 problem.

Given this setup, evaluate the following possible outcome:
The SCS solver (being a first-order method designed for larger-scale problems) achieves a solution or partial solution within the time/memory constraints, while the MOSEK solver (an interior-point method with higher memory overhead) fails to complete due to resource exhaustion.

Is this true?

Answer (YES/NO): NO